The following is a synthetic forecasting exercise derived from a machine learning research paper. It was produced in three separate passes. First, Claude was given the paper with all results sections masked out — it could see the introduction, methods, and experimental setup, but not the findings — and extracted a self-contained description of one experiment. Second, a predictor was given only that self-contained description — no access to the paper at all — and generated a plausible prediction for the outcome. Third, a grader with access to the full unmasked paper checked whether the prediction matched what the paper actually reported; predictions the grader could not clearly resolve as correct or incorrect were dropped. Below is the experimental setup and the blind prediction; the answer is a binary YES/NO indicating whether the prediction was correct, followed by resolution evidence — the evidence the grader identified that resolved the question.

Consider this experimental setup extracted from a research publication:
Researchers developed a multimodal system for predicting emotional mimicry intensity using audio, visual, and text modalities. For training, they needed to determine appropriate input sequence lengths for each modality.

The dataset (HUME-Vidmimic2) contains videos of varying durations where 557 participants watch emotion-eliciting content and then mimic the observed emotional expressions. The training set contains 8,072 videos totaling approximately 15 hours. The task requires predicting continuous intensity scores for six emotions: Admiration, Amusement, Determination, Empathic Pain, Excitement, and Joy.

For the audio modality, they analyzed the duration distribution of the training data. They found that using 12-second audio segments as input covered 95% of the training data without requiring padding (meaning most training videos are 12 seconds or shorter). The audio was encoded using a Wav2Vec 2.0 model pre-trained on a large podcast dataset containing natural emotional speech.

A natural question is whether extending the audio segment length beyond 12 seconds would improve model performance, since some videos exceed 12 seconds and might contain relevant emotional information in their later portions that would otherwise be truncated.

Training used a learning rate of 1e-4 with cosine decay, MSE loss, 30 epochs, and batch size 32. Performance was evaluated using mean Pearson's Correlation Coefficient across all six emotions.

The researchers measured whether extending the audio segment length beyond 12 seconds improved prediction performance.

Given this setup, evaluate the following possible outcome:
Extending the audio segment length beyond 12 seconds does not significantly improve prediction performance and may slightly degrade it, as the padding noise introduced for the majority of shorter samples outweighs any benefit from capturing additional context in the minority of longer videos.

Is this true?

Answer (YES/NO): YES